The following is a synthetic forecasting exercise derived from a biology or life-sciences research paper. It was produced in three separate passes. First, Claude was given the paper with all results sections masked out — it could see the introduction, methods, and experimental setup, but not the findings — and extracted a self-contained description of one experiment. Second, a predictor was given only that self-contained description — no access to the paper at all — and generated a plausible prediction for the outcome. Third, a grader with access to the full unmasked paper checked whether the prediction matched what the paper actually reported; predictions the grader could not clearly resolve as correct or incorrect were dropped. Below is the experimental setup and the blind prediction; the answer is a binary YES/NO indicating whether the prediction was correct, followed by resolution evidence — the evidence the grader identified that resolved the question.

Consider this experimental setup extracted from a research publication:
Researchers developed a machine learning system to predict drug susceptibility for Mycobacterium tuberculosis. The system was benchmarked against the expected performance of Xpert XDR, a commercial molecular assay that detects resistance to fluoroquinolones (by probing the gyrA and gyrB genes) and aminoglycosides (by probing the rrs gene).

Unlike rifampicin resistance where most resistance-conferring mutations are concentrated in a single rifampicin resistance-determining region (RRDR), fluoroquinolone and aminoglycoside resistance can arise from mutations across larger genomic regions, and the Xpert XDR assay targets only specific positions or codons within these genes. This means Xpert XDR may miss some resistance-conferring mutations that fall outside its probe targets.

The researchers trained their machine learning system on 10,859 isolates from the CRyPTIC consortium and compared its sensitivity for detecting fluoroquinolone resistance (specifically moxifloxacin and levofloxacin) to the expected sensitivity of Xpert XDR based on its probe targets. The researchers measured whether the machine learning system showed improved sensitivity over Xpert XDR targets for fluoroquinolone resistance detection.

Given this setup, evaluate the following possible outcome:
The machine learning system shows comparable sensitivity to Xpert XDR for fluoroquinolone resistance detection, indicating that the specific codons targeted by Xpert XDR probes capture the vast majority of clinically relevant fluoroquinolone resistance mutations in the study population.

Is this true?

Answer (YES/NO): NO